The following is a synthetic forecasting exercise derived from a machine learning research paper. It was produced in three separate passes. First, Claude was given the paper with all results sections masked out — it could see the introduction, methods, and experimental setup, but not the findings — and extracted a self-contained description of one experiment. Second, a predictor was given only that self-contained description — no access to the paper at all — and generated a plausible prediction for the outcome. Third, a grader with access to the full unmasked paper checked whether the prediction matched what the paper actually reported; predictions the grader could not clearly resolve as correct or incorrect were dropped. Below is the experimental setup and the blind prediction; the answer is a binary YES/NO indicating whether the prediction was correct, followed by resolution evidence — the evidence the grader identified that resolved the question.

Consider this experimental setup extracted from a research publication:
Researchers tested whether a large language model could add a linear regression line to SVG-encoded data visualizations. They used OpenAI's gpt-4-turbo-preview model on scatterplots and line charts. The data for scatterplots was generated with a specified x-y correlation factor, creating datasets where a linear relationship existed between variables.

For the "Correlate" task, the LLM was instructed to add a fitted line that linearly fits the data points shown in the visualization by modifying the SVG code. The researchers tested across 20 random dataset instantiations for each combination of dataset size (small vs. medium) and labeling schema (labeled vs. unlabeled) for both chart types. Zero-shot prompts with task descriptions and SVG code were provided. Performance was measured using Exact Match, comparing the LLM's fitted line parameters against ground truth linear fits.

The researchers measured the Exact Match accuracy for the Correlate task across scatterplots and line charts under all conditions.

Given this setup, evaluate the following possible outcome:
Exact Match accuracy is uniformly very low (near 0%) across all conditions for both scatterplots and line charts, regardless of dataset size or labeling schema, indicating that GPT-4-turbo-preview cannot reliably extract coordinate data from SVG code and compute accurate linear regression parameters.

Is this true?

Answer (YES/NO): YES